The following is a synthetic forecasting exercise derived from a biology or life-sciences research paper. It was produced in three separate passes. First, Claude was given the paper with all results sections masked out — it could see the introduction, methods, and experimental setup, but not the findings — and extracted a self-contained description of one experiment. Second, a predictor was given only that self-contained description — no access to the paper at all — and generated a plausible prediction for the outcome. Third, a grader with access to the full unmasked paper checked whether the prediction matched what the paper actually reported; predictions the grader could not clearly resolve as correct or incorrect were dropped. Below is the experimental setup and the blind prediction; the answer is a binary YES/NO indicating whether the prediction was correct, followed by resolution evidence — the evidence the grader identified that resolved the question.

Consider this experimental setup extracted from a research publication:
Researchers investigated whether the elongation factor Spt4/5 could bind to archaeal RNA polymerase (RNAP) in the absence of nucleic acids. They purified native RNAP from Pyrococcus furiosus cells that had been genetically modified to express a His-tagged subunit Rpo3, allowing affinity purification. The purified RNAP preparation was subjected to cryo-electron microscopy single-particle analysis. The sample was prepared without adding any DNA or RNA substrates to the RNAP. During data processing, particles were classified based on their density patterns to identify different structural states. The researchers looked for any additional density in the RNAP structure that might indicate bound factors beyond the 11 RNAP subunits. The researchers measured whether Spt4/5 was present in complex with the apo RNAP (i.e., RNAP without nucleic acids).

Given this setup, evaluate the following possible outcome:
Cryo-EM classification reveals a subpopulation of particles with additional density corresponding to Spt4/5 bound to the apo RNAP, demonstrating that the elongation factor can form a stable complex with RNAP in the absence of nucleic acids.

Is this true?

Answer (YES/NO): YES